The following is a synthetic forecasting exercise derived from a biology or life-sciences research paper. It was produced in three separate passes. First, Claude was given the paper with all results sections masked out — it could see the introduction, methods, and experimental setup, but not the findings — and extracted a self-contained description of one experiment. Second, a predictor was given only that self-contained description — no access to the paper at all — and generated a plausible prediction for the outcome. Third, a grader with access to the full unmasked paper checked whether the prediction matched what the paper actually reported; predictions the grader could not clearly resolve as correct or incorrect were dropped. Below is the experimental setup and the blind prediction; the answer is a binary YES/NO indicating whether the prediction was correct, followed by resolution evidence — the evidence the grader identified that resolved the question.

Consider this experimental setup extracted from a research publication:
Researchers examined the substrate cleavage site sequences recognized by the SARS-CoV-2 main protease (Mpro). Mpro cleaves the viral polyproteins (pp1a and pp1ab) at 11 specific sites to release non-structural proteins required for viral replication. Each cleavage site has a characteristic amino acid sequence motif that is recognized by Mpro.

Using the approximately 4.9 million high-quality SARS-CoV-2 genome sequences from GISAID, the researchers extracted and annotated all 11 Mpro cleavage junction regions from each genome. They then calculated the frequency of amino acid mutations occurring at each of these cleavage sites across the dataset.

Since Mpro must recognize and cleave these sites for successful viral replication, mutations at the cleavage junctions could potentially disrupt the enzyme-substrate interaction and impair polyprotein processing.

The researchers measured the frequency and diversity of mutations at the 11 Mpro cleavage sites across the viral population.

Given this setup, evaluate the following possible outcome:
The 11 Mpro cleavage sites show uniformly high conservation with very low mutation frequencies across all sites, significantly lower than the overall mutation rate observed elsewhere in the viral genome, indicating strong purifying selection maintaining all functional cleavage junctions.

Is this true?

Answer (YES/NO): NO